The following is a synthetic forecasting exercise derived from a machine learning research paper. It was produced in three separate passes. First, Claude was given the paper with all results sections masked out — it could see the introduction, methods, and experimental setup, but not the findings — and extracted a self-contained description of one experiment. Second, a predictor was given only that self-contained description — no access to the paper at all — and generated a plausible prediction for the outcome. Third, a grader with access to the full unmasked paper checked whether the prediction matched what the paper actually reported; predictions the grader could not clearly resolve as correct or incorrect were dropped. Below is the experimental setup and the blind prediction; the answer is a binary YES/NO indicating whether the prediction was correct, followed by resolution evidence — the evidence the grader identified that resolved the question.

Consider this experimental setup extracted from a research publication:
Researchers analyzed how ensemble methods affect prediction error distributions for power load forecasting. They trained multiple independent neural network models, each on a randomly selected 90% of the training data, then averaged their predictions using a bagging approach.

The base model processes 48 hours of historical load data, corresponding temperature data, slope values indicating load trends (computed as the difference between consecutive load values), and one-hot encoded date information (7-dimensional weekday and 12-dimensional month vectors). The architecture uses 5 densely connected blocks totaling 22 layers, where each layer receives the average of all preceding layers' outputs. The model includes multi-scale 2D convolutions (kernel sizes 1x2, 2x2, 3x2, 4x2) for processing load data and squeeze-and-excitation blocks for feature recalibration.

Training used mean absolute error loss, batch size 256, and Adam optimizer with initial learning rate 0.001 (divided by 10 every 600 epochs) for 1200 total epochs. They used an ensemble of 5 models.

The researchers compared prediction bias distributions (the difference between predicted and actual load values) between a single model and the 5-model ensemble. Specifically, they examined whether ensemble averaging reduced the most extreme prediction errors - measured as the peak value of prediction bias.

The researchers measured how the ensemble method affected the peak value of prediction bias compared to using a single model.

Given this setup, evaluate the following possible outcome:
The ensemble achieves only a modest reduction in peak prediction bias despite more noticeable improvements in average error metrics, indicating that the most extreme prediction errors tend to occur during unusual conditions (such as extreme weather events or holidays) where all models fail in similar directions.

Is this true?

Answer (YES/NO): NO